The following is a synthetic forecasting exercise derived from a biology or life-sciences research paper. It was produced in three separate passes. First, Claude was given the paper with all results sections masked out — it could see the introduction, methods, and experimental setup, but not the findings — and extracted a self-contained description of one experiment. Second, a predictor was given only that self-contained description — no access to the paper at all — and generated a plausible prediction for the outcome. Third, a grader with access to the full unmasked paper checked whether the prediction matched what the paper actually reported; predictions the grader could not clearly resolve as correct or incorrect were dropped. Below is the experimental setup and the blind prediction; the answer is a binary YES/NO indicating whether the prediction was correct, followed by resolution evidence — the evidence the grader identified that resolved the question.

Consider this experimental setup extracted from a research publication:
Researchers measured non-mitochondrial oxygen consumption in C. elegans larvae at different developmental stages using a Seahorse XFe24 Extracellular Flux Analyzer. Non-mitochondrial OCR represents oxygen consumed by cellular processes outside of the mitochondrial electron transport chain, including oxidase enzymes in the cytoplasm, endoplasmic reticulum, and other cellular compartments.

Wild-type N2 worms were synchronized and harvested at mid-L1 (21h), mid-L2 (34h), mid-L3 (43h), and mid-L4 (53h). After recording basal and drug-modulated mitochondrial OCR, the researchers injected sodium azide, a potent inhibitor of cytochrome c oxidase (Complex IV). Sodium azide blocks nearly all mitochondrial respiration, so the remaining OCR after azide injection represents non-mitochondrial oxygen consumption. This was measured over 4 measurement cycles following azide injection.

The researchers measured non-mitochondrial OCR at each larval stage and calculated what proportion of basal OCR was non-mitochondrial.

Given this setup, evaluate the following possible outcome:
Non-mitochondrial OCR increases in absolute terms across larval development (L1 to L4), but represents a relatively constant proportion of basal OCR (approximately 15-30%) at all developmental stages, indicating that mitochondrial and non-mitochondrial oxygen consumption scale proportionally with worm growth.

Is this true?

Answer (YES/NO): YES